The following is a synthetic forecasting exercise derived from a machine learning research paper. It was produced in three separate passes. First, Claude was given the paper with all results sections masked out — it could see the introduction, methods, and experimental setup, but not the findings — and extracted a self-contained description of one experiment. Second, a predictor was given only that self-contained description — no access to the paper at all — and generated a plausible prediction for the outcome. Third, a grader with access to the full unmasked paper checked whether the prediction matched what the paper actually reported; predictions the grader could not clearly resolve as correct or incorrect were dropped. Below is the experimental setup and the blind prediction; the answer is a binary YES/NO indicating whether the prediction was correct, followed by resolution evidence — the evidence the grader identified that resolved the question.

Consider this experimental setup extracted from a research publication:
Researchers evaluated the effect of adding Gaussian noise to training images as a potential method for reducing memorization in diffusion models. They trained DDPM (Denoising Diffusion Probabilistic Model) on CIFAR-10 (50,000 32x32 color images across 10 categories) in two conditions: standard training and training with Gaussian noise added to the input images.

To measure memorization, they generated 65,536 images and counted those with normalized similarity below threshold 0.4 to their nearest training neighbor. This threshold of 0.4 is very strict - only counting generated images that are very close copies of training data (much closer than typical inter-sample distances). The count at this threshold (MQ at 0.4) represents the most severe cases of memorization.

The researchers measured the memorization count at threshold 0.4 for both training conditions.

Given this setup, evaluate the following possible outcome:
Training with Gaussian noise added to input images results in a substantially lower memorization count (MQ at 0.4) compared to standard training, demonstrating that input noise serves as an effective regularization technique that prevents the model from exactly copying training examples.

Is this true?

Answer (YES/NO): NO